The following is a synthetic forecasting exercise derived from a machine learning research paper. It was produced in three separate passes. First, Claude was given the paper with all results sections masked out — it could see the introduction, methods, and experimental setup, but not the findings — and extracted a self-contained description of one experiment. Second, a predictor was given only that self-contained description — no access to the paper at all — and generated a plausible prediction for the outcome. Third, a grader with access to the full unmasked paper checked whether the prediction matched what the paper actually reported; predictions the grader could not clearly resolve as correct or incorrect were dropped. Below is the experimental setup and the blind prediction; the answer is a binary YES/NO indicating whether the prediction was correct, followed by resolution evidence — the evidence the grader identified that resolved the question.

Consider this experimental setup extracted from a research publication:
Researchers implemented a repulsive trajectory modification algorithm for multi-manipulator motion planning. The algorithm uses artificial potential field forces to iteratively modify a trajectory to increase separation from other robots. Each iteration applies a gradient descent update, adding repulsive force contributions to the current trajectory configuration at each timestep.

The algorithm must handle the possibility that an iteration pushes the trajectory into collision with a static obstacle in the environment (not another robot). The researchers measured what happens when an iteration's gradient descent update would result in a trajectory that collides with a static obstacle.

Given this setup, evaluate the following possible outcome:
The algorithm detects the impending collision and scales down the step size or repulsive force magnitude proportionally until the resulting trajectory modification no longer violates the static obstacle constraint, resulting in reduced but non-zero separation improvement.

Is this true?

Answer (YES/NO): NO